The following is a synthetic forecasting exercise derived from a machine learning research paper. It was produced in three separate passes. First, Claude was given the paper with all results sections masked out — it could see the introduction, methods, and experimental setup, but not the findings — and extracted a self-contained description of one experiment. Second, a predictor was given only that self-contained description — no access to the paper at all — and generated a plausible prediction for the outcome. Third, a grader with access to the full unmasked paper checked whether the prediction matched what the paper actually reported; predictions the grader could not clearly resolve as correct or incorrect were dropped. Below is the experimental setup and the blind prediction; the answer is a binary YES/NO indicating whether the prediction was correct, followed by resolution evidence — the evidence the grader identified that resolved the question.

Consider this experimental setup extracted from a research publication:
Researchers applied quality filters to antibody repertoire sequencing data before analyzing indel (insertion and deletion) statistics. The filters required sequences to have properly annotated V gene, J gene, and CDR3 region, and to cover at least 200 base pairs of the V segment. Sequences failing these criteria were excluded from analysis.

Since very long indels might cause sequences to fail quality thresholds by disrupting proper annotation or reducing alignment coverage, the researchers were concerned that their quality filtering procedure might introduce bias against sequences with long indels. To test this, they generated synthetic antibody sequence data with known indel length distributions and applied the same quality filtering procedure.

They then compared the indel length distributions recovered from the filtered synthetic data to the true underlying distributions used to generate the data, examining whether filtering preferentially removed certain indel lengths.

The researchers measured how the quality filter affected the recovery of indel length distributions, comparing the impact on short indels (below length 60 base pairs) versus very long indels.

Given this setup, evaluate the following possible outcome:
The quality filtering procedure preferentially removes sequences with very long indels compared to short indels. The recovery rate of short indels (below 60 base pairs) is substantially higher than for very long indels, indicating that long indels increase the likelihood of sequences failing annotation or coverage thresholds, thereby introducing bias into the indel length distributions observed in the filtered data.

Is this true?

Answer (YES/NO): NO